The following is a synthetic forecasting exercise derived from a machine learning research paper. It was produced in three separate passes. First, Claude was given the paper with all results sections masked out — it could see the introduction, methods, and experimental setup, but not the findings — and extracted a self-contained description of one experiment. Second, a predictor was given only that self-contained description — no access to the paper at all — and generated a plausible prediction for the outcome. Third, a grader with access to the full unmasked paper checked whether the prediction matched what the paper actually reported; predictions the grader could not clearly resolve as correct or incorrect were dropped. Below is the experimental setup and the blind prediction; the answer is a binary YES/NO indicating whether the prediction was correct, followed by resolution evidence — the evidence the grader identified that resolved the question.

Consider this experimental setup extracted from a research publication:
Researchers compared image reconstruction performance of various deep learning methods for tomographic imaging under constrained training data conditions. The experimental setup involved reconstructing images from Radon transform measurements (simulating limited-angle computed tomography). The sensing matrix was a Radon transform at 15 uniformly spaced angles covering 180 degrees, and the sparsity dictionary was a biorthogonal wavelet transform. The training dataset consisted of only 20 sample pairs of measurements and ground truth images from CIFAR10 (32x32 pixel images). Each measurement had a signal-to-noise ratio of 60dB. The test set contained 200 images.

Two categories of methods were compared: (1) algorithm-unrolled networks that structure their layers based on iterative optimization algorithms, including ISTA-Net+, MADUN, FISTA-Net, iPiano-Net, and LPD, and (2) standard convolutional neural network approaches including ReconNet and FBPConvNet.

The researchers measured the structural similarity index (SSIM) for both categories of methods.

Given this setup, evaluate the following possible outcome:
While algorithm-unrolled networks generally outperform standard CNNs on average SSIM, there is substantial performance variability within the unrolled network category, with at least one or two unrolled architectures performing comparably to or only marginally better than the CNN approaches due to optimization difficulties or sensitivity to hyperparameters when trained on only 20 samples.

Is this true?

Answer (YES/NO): NO